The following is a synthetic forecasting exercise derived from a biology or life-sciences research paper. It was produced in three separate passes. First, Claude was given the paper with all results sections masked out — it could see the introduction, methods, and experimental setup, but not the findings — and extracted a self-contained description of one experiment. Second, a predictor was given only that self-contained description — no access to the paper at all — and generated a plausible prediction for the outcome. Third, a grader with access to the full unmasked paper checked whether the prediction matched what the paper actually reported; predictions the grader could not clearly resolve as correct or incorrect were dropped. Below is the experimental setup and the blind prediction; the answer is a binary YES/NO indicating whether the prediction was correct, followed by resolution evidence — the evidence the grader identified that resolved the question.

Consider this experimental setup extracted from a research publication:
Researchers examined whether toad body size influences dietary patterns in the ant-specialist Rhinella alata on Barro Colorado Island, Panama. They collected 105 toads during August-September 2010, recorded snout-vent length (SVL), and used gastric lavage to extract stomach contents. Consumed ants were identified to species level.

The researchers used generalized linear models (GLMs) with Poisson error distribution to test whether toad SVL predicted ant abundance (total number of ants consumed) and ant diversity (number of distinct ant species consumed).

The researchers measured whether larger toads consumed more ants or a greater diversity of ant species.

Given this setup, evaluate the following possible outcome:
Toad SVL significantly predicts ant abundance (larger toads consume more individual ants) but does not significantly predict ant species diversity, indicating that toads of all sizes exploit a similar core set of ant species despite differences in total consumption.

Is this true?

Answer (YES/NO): YES